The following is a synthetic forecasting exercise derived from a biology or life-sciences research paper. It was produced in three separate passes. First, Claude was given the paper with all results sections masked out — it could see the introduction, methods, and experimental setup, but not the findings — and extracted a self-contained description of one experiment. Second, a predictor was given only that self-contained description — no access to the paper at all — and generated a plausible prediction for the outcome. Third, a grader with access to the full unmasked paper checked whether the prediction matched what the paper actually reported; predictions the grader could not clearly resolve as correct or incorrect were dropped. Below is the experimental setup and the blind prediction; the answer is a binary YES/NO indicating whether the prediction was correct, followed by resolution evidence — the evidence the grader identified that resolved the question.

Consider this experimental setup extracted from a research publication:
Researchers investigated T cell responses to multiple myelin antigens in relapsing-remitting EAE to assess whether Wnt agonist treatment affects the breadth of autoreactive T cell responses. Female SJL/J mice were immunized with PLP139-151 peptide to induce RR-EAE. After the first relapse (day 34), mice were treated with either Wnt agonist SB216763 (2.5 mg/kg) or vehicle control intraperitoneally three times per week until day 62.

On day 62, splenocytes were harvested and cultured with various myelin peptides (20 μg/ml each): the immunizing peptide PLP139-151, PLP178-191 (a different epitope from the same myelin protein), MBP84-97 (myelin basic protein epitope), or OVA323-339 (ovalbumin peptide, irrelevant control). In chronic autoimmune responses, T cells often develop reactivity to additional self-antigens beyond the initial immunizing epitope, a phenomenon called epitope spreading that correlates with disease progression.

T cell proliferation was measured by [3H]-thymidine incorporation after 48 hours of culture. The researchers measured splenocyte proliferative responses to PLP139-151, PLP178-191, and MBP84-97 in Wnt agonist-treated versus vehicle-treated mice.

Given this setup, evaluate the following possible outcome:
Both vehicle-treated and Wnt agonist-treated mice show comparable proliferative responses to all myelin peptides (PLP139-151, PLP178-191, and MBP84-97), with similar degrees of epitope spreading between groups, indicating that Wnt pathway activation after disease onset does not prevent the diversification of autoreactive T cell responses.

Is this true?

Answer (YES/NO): NO